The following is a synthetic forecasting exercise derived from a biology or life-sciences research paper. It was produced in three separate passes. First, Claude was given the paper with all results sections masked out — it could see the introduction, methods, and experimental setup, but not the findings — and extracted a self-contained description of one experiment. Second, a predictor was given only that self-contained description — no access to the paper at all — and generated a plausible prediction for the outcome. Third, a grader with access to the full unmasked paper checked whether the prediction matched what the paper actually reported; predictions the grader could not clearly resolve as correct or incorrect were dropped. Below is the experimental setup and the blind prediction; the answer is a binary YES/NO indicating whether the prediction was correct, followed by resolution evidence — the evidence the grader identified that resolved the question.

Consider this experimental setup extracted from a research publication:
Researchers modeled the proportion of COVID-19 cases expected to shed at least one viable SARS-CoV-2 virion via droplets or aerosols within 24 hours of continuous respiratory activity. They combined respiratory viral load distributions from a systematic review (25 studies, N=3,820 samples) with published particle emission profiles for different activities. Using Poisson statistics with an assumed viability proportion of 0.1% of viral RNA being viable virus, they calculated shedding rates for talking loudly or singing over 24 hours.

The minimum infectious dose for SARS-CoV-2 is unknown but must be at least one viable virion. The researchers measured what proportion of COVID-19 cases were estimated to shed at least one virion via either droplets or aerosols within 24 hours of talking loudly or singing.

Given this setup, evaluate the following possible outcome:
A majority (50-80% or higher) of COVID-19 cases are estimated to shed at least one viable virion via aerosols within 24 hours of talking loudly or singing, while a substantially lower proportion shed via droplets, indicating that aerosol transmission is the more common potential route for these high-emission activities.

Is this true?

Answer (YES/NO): NO